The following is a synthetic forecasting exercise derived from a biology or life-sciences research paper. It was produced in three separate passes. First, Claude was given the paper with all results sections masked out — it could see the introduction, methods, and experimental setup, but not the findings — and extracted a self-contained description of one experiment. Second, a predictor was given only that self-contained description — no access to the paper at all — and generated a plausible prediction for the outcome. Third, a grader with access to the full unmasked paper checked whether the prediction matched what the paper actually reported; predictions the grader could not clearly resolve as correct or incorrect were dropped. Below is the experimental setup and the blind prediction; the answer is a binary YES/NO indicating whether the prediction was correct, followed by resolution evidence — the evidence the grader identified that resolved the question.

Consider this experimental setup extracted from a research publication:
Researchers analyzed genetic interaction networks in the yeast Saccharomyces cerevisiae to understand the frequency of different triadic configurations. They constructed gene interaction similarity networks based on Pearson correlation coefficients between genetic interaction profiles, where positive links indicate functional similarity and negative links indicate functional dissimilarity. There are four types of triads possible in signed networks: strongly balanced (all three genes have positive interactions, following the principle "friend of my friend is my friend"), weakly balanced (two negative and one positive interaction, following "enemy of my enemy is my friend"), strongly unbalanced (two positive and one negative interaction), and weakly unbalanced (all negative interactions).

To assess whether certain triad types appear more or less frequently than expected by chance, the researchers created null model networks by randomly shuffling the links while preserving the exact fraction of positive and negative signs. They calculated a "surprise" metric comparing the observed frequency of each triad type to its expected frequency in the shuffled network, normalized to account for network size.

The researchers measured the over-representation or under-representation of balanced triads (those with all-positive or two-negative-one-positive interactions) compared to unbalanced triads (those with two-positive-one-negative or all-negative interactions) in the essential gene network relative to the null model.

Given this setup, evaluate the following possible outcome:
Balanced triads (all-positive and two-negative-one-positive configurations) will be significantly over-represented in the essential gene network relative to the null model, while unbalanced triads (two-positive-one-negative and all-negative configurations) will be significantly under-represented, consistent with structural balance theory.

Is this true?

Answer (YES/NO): YES